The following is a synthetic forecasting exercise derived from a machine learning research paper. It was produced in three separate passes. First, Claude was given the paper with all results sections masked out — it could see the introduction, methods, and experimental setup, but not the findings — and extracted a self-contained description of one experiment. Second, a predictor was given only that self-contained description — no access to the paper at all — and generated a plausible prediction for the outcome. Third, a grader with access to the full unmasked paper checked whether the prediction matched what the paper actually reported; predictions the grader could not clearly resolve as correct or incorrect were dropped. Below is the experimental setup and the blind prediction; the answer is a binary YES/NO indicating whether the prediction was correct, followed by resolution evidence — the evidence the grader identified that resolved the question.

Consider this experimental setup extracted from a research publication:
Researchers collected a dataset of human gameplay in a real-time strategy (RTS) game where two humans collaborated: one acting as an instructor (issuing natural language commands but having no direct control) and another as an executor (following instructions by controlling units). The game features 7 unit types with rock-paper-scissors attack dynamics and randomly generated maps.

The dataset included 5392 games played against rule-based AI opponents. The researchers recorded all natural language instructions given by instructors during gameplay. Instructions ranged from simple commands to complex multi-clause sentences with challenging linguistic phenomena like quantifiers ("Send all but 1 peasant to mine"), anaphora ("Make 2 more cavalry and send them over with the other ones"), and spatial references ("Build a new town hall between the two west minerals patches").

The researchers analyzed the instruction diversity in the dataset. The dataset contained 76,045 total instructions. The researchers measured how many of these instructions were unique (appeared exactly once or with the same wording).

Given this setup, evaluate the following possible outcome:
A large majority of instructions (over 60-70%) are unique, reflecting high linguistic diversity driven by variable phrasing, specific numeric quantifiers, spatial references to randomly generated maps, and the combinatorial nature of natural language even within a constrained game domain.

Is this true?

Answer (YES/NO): YES